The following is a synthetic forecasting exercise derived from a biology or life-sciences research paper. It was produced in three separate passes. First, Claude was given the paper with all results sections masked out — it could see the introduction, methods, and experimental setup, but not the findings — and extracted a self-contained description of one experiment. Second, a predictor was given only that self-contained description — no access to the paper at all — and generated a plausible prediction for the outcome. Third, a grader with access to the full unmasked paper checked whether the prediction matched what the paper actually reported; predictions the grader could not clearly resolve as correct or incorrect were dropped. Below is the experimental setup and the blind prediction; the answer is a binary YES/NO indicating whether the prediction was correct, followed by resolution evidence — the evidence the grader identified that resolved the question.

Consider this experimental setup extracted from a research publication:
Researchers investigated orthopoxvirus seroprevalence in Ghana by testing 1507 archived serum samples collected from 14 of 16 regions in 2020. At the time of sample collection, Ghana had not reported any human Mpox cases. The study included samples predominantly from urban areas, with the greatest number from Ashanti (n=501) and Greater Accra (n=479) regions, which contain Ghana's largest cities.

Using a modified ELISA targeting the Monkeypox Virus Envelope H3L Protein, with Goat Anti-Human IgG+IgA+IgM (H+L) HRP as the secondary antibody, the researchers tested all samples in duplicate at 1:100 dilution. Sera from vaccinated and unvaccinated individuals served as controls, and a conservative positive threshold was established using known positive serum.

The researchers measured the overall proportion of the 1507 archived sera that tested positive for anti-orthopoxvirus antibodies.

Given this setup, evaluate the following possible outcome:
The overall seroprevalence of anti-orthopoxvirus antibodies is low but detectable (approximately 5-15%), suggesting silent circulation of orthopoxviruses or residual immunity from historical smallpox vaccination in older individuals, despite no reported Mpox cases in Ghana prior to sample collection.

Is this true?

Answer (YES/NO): NO